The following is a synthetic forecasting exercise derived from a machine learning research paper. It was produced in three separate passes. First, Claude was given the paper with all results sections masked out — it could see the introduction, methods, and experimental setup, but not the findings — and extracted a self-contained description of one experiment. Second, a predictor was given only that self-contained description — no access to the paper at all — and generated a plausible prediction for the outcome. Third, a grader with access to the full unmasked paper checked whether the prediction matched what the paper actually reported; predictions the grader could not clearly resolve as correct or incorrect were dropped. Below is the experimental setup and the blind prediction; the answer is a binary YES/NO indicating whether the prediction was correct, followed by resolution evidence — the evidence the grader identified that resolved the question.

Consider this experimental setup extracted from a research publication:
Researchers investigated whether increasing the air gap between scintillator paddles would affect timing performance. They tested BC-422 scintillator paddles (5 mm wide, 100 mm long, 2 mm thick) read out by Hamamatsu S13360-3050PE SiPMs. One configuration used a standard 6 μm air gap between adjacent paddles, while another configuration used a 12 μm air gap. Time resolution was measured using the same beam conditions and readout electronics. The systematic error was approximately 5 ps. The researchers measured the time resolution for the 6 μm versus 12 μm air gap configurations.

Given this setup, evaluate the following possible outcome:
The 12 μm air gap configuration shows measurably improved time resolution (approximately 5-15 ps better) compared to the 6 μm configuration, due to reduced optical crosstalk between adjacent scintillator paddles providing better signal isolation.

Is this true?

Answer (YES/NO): NO